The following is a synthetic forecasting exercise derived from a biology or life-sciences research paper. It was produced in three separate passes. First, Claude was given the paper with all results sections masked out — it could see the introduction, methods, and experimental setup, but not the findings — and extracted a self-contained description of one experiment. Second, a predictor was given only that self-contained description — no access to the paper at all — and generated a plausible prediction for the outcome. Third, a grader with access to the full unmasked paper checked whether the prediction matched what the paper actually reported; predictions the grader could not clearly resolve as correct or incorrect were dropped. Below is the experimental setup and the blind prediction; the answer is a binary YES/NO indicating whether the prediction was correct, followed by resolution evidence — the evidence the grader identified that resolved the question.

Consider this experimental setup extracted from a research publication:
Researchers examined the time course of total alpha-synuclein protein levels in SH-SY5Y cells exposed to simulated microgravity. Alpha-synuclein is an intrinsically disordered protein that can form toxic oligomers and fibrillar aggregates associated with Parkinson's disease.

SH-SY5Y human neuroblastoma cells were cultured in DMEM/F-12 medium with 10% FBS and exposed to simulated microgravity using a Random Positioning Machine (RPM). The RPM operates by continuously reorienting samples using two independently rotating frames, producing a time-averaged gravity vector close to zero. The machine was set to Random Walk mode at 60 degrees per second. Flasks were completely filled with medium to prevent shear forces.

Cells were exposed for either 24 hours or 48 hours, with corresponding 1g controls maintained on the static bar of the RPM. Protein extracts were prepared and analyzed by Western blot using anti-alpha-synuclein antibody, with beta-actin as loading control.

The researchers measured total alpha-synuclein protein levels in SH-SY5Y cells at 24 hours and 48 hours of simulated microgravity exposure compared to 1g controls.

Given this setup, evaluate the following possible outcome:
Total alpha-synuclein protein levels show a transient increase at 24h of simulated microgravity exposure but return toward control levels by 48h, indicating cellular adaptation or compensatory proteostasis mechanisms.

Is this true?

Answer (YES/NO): NO